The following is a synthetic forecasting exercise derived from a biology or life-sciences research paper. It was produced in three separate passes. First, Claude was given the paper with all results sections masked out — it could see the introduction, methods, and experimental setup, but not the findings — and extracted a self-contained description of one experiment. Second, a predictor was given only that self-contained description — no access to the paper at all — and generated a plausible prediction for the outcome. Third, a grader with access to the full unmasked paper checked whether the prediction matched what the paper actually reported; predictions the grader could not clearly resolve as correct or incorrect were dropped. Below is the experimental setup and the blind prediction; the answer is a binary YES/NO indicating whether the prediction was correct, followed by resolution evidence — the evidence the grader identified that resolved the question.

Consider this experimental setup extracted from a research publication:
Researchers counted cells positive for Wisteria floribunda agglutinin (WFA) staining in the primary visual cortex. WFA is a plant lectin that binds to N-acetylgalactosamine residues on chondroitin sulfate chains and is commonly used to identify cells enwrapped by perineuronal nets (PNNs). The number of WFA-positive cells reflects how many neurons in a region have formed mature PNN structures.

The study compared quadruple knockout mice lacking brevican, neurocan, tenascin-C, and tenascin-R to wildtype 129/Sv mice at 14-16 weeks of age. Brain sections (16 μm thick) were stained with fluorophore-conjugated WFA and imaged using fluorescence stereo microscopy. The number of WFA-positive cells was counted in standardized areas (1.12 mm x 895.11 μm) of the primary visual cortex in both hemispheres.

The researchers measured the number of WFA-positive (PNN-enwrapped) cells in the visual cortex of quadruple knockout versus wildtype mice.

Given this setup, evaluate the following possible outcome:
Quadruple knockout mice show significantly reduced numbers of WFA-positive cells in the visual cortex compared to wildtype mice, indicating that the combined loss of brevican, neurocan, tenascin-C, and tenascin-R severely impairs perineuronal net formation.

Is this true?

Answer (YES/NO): YES